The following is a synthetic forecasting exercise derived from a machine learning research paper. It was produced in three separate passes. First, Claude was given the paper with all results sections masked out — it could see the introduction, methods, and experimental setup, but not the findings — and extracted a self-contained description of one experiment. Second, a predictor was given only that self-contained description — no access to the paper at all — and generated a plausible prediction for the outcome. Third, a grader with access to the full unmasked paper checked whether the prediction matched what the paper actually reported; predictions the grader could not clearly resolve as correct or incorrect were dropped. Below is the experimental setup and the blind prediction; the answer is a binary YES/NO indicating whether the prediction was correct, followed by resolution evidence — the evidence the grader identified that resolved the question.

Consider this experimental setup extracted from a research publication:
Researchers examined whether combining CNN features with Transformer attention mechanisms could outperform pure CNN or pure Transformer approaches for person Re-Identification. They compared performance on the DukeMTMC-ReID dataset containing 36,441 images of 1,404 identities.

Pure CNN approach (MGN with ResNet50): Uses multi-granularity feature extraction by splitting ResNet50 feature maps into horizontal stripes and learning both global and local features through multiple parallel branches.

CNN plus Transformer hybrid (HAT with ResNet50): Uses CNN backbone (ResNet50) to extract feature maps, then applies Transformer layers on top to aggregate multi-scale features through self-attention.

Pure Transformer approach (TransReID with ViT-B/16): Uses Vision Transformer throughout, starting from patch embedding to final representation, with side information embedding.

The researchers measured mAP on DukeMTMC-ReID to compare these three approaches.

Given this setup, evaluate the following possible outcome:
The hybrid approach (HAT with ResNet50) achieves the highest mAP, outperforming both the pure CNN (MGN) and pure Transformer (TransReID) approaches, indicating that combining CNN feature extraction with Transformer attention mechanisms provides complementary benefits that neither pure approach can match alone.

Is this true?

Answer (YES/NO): NO